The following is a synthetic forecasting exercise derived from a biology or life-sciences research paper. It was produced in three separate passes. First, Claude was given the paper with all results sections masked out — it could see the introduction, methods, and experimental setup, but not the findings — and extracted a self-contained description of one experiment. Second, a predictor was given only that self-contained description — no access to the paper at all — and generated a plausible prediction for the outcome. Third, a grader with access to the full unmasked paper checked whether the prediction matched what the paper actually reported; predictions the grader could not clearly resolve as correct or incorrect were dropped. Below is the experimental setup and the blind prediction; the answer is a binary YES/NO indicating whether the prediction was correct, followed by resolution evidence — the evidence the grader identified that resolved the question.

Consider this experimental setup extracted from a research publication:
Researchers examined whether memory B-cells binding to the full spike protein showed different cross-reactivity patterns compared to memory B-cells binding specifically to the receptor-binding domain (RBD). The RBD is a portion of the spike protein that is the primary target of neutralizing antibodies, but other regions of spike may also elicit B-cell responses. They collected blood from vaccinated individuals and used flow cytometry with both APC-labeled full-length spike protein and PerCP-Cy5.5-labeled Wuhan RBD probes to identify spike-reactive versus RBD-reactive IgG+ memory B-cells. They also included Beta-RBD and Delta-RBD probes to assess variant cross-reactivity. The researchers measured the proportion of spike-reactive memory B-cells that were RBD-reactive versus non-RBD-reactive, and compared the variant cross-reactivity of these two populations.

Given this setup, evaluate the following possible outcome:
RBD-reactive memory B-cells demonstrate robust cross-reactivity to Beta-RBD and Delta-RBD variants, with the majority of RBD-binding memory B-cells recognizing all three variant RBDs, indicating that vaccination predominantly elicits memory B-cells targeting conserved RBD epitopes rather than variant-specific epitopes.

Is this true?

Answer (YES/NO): YES